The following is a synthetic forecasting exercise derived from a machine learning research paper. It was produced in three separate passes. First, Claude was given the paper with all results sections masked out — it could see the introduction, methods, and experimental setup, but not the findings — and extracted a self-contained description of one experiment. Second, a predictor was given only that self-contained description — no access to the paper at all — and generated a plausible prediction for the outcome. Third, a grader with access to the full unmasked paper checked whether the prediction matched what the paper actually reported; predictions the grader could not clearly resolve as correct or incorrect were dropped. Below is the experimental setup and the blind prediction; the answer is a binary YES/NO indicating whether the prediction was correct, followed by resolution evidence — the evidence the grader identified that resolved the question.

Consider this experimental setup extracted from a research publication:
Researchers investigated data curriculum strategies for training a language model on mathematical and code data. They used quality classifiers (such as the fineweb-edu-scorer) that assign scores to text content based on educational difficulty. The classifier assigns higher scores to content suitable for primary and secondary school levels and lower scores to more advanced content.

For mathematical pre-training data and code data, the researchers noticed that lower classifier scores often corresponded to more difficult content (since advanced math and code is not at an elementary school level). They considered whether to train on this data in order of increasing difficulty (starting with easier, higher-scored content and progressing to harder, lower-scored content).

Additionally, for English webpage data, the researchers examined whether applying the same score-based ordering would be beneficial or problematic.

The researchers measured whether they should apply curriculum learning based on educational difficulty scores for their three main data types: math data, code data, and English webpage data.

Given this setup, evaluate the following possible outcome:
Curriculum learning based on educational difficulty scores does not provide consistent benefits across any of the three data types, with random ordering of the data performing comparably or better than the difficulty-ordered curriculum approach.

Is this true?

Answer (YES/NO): NO